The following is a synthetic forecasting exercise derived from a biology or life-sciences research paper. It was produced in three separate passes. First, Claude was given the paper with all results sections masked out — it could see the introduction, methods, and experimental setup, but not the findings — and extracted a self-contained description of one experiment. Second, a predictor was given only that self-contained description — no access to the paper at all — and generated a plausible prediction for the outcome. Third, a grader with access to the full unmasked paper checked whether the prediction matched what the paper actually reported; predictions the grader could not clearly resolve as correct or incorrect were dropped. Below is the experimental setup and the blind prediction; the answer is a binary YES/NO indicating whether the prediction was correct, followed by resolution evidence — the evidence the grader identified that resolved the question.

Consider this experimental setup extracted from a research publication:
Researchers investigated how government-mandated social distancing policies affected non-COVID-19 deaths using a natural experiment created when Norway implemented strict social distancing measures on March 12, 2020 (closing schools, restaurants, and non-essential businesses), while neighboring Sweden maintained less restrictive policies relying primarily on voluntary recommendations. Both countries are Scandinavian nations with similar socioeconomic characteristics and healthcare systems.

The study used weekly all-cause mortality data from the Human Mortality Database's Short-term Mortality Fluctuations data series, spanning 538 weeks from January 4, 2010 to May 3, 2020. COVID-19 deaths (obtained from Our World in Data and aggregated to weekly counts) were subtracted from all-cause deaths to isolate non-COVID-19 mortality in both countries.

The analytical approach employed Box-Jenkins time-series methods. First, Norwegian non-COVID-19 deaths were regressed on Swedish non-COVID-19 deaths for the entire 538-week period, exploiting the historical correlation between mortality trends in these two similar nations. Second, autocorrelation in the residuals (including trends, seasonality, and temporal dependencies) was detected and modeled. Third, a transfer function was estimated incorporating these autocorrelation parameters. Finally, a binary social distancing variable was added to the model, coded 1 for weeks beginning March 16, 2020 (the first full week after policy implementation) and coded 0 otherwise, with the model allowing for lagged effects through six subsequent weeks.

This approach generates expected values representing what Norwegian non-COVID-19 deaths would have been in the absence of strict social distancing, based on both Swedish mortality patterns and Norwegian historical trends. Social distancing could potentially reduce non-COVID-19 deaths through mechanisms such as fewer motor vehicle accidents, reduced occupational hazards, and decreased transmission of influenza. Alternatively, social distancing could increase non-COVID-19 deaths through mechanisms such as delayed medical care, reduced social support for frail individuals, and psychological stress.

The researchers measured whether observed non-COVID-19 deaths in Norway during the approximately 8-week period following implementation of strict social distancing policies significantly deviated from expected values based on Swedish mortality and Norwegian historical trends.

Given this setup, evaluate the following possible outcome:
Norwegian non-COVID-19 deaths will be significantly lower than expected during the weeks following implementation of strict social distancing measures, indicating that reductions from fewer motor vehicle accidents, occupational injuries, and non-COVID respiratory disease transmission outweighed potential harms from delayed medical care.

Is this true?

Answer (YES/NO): YES